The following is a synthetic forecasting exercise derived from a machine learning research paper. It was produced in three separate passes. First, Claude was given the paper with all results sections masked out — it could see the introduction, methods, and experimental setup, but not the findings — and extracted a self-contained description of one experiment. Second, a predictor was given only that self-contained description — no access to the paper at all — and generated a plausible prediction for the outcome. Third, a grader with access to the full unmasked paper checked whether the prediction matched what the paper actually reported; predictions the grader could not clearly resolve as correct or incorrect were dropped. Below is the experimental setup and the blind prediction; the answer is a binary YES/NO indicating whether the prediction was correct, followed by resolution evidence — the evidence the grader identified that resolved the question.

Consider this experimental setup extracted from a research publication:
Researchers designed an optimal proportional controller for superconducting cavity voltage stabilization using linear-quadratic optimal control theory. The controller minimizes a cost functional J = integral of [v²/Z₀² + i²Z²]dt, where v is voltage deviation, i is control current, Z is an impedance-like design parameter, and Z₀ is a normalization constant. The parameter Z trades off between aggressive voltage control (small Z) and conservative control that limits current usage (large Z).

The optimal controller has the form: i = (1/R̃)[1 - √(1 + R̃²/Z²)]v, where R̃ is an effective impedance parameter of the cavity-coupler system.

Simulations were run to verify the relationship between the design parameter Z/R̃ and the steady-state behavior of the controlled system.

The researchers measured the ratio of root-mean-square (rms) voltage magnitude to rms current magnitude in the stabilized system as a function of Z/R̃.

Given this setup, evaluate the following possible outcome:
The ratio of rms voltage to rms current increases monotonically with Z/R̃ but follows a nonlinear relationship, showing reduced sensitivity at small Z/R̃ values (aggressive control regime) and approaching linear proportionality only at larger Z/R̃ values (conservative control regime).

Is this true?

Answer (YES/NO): NO